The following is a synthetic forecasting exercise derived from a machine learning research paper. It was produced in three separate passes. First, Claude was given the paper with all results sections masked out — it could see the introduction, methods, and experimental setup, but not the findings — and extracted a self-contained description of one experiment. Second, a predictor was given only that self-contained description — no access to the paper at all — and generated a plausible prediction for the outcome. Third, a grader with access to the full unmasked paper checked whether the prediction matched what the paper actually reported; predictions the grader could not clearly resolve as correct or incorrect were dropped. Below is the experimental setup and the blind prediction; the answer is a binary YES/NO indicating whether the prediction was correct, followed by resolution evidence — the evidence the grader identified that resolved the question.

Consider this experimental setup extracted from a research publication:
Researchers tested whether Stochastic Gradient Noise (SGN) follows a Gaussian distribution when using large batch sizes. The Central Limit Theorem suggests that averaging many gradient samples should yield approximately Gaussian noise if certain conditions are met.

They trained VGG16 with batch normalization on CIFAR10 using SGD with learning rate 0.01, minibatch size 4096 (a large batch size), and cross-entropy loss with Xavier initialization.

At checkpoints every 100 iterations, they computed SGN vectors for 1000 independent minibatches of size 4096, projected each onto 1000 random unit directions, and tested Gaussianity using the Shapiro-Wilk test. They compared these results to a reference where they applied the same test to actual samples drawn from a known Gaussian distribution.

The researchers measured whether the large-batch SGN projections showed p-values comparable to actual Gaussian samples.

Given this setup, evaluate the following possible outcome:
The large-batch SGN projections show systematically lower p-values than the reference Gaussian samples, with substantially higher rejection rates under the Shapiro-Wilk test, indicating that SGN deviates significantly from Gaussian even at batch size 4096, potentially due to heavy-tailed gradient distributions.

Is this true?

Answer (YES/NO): NO